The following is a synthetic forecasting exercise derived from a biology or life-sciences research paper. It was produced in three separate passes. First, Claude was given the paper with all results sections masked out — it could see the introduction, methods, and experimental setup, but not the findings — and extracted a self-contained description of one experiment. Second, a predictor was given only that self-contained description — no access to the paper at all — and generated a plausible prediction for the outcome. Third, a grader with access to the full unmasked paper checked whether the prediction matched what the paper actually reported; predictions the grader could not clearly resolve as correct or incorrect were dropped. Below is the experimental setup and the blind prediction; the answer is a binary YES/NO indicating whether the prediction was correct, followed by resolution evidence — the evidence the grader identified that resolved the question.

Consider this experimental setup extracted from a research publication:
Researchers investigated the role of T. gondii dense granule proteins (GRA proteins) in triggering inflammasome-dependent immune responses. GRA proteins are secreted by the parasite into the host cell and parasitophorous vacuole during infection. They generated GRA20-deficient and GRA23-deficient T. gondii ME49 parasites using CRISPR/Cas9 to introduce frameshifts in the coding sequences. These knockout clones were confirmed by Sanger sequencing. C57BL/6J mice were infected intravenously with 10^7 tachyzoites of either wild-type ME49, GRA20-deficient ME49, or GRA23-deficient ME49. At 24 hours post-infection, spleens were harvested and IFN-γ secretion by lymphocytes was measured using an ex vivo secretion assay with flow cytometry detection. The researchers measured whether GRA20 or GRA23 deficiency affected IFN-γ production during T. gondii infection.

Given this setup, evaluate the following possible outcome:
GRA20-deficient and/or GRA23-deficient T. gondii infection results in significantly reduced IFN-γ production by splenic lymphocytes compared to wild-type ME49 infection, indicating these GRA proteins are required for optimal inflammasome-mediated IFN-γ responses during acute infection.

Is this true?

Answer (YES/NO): NO